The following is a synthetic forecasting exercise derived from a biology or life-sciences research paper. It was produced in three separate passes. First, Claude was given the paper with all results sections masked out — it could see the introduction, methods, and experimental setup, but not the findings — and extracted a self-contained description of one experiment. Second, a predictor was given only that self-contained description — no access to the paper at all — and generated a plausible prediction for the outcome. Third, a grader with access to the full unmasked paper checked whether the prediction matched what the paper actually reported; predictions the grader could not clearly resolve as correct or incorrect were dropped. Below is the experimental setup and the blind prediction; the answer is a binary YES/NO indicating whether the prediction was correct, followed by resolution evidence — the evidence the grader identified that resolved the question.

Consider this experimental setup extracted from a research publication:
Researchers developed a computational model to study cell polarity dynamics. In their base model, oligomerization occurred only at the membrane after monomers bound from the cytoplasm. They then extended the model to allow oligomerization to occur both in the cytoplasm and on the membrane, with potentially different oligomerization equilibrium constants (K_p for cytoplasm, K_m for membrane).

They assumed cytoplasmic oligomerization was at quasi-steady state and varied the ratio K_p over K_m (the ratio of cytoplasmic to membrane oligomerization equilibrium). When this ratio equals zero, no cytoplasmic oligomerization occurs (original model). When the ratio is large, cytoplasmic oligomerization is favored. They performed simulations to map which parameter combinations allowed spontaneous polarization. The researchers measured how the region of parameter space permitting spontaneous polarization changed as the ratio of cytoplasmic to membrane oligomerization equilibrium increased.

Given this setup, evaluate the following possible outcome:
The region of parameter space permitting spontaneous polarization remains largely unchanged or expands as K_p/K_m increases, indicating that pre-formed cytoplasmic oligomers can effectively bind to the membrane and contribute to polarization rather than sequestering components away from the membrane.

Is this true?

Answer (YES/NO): YES